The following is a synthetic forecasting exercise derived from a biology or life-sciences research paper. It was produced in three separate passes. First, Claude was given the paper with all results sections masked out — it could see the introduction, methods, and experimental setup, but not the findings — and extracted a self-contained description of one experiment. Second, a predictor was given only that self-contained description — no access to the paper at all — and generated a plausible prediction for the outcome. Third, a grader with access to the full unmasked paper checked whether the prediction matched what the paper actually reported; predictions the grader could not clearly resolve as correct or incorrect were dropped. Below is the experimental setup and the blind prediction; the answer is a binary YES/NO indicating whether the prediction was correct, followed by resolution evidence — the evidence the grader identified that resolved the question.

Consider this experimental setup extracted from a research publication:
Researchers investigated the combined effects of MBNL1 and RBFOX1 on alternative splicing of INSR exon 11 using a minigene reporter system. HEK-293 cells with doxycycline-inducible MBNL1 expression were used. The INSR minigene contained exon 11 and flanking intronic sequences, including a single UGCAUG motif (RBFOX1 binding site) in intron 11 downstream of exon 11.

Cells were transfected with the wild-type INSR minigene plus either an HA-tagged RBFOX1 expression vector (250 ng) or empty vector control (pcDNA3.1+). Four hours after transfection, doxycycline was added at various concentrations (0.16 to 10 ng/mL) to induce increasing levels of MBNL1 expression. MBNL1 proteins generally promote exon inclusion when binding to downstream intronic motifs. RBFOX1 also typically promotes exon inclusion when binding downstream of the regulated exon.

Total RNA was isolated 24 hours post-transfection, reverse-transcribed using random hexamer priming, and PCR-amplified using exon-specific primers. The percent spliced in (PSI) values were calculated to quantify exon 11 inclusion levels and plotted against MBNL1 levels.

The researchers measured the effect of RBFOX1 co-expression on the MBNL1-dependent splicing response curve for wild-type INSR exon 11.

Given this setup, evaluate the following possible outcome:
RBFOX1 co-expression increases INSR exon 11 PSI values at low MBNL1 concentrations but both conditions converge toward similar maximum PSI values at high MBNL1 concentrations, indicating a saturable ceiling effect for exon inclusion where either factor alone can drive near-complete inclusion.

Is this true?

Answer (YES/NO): YES